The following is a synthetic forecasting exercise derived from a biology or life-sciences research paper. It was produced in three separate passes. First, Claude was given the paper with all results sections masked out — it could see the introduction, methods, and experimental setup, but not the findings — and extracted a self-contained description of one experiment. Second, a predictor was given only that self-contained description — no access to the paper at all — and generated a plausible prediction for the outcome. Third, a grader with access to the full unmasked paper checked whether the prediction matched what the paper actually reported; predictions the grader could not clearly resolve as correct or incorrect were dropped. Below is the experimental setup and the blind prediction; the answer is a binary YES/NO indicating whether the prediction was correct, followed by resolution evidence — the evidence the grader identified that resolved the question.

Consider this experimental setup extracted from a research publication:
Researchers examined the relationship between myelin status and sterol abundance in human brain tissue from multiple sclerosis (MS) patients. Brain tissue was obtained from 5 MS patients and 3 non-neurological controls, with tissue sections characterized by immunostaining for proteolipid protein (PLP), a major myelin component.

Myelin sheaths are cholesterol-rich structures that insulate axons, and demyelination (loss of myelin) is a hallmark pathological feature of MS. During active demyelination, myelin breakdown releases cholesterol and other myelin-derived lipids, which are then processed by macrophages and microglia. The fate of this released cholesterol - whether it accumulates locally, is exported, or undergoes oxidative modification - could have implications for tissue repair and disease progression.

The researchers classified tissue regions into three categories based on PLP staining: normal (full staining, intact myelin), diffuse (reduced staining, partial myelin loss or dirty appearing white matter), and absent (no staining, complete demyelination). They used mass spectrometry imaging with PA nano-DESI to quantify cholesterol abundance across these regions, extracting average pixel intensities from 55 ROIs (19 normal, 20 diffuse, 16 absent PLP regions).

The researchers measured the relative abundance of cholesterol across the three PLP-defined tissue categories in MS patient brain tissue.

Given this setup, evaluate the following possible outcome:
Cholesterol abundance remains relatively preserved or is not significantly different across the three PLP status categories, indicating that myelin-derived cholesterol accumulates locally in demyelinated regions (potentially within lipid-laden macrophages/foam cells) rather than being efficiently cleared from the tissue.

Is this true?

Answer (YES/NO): NO